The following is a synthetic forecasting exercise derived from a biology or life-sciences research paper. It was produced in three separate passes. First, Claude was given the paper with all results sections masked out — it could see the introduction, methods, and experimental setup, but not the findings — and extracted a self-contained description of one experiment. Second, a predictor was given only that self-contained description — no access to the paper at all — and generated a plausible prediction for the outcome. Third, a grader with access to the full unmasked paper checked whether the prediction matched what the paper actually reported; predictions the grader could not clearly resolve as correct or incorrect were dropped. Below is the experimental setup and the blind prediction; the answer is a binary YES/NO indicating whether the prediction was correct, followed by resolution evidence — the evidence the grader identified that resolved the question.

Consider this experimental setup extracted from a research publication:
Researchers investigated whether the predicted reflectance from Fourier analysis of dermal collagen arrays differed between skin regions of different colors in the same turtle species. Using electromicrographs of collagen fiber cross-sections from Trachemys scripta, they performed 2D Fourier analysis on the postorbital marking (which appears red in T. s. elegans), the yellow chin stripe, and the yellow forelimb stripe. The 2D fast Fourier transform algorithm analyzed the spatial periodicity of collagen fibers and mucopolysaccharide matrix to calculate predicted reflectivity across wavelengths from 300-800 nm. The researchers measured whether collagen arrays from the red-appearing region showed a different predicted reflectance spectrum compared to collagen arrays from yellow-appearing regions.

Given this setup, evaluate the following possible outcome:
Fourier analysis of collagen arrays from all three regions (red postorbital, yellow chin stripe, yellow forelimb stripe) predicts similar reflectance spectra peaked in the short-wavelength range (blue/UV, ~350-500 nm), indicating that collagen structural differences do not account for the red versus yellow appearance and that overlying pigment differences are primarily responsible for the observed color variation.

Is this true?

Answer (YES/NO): NO